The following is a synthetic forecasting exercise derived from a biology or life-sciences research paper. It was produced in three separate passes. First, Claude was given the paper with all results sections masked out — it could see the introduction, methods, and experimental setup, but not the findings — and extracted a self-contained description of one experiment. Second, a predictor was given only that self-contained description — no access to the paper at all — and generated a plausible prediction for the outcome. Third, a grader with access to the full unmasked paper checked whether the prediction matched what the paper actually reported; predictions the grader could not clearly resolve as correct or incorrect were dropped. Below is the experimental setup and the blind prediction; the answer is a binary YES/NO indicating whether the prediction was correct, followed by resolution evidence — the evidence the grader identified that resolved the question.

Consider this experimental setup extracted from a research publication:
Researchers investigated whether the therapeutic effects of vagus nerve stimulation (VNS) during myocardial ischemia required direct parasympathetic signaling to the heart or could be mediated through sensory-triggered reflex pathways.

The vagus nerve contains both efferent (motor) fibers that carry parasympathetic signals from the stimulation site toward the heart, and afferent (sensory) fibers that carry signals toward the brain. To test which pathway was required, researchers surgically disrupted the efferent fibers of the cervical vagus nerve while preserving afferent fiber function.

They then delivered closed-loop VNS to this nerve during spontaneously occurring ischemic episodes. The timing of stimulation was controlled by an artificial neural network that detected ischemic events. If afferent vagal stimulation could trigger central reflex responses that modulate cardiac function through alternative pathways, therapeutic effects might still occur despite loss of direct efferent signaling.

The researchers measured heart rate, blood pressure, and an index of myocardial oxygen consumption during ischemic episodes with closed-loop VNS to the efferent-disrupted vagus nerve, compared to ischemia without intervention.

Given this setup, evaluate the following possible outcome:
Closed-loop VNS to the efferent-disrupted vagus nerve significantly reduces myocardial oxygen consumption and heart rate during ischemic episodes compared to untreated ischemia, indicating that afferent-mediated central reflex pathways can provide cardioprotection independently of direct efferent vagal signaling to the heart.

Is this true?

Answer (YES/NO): NO